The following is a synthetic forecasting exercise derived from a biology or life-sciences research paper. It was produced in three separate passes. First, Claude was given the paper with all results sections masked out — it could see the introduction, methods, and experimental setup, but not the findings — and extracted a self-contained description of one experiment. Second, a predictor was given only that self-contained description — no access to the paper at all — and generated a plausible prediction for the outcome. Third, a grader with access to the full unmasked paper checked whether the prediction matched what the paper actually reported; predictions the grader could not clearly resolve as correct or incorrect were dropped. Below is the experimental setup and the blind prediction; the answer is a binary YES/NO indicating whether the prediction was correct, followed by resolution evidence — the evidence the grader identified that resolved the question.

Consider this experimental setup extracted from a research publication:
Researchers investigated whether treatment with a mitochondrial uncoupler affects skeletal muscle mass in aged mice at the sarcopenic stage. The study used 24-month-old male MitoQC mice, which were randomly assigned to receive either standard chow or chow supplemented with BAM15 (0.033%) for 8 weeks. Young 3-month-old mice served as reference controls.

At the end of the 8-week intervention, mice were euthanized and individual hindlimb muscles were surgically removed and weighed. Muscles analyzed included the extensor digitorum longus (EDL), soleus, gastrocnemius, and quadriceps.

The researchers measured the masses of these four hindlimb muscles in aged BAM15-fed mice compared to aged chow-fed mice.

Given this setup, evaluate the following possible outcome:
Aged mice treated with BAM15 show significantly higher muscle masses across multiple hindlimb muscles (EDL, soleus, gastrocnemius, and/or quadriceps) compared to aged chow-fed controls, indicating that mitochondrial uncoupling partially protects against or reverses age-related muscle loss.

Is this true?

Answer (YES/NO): NO